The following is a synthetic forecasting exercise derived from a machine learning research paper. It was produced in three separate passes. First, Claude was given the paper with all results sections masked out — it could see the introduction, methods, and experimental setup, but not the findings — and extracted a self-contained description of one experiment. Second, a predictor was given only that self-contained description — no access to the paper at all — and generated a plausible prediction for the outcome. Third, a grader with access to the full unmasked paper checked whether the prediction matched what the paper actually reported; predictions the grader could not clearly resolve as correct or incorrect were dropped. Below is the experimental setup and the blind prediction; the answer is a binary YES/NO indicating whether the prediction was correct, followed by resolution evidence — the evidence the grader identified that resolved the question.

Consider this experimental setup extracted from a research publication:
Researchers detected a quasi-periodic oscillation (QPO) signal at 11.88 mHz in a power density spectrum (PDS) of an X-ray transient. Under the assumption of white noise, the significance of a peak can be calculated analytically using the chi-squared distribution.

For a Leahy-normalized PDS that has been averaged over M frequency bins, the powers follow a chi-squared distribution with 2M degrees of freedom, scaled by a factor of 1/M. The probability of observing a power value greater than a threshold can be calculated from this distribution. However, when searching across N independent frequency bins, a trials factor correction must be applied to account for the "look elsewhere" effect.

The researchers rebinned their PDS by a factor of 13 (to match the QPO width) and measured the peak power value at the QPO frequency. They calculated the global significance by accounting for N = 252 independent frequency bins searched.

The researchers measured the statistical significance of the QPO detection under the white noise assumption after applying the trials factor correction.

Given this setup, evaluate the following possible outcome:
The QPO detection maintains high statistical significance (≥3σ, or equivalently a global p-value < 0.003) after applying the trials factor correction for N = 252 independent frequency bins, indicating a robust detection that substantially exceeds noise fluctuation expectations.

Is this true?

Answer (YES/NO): YES